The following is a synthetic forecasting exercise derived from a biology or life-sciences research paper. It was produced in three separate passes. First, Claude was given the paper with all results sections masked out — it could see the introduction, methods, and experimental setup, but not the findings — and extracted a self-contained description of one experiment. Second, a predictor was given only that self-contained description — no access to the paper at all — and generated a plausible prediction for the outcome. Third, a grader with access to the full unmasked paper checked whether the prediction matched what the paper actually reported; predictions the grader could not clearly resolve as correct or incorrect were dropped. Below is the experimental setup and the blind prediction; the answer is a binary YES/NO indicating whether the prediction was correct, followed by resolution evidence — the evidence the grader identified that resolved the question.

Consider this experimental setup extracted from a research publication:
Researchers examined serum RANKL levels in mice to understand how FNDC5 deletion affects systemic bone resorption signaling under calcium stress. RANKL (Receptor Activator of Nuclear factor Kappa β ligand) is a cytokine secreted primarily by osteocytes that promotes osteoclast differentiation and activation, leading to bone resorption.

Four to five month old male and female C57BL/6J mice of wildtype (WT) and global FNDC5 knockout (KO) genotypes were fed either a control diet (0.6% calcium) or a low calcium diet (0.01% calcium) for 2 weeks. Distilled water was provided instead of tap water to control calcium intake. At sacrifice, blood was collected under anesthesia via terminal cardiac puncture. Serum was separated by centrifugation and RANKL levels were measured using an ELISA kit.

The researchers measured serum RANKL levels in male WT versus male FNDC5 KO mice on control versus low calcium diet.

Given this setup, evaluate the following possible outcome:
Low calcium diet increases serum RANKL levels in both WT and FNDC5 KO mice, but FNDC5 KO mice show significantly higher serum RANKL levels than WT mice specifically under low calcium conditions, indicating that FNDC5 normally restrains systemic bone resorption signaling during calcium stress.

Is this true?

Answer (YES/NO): NO